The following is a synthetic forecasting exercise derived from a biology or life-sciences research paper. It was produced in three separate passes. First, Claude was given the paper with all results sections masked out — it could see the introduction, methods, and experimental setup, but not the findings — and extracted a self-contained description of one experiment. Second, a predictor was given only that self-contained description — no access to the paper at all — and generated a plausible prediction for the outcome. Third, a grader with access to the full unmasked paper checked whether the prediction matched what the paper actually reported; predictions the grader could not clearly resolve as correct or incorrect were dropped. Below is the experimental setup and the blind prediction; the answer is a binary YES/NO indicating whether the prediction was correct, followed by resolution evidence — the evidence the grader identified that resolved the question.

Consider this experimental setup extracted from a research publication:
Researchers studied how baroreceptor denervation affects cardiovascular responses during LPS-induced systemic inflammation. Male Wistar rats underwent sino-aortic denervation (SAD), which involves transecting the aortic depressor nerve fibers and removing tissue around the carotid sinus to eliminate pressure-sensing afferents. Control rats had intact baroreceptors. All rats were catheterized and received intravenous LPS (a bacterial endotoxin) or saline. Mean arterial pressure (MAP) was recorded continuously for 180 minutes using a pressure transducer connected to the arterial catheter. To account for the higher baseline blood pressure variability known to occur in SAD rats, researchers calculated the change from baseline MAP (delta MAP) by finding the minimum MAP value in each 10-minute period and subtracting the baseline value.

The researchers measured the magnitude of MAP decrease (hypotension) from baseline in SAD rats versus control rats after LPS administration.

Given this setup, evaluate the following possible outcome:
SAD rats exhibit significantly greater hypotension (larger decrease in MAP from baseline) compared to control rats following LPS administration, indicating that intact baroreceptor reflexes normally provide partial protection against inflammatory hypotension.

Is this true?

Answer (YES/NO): YES